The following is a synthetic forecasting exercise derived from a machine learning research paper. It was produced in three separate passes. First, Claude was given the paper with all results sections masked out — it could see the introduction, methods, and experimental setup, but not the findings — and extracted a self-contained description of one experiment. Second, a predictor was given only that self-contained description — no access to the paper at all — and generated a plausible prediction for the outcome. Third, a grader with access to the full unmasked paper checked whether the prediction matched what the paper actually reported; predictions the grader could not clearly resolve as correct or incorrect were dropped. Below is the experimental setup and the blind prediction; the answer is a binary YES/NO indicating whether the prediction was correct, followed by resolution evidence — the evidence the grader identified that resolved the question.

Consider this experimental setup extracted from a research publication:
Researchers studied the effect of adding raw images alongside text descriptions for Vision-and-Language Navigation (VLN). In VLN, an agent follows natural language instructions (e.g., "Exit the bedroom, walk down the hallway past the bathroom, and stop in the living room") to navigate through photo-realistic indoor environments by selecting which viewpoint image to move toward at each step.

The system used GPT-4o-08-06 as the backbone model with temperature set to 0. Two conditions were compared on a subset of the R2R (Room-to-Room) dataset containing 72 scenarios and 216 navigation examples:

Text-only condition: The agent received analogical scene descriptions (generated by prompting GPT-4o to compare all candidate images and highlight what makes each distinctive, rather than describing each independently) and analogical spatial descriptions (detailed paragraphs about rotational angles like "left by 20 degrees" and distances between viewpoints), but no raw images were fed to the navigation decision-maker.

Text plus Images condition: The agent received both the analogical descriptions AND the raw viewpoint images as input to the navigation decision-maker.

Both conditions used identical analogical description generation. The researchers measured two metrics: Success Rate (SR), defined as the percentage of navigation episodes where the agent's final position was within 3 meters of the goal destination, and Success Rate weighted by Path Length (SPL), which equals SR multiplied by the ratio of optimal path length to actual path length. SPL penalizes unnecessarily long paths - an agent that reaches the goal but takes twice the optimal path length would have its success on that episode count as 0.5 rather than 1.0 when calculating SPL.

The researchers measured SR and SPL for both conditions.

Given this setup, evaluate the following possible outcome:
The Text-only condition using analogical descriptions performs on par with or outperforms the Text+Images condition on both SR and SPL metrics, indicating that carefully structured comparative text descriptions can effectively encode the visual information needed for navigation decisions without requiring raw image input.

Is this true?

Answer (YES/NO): NO